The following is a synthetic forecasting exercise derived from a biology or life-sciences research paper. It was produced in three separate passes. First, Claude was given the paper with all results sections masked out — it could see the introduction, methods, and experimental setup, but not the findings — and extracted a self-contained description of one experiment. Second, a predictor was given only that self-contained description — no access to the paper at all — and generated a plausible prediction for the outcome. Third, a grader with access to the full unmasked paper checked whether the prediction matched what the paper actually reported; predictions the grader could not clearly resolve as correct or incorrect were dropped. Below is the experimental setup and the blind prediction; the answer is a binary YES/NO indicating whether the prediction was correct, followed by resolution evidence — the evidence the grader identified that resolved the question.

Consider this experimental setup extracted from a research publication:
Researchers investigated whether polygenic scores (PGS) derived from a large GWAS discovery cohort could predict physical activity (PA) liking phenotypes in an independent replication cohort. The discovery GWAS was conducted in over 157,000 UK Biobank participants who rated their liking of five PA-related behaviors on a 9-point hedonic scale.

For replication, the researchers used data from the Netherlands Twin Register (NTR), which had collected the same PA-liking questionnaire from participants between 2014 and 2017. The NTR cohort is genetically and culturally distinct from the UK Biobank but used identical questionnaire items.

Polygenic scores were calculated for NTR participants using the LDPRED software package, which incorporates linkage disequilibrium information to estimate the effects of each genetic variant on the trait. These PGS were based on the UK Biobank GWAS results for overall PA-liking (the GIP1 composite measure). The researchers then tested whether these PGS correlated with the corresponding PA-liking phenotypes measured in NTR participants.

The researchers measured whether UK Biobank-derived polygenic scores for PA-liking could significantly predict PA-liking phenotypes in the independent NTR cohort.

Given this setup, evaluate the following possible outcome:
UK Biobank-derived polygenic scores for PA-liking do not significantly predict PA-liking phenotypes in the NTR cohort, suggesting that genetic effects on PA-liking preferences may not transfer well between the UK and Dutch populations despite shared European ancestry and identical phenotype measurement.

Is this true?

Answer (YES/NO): NO